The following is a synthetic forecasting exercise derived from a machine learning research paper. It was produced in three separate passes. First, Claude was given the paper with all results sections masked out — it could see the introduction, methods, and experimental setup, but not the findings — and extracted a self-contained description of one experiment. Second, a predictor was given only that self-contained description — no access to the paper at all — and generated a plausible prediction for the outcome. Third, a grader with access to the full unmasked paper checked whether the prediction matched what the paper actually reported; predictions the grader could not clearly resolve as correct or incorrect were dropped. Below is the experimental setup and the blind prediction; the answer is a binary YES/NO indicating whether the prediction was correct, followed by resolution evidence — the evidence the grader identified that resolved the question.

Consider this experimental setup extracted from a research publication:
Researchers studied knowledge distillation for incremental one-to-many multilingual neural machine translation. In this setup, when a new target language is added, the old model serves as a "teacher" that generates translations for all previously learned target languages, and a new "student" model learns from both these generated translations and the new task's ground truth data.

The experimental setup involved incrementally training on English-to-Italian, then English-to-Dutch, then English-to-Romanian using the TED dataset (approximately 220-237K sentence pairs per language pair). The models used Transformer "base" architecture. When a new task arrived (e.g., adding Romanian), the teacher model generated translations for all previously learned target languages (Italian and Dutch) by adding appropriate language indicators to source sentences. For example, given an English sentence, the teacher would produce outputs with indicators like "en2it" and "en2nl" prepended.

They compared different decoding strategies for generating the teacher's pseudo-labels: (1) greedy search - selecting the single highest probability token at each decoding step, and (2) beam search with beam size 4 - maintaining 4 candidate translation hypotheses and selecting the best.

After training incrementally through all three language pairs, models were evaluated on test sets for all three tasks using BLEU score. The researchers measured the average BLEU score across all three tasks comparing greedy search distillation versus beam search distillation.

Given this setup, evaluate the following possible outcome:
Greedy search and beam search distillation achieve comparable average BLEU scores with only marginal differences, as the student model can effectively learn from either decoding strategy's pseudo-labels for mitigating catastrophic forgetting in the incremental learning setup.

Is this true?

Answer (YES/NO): NO